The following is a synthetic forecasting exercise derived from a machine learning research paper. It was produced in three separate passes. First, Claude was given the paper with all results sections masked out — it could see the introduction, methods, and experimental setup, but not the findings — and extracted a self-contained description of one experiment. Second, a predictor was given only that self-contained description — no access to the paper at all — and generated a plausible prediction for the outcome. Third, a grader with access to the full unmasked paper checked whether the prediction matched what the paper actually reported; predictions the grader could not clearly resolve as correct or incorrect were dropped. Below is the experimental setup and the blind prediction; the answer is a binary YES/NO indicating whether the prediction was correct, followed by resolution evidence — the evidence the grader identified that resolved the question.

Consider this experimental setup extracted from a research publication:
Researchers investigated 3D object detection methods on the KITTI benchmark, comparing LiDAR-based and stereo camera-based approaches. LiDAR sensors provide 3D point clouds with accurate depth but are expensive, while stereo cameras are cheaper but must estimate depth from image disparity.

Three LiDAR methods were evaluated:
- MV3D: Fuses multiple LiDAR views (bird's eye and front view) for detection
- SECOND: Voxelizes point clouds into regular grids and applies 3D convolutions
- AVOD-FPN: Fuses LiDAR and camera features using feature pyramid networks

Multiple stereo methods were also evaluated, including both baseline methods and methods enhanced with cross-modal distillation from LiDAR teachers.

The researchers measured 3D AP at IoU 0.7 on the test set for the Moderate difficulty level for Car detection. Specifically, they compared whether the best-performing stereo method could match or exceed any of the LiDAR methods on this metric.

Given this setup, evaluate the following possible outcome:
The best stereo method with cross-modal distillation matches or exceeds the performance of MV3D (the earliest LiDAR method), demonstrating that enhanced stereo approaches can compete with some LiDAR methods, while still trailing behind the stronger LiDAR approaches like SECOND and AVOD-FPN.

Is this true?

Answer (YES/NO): YES